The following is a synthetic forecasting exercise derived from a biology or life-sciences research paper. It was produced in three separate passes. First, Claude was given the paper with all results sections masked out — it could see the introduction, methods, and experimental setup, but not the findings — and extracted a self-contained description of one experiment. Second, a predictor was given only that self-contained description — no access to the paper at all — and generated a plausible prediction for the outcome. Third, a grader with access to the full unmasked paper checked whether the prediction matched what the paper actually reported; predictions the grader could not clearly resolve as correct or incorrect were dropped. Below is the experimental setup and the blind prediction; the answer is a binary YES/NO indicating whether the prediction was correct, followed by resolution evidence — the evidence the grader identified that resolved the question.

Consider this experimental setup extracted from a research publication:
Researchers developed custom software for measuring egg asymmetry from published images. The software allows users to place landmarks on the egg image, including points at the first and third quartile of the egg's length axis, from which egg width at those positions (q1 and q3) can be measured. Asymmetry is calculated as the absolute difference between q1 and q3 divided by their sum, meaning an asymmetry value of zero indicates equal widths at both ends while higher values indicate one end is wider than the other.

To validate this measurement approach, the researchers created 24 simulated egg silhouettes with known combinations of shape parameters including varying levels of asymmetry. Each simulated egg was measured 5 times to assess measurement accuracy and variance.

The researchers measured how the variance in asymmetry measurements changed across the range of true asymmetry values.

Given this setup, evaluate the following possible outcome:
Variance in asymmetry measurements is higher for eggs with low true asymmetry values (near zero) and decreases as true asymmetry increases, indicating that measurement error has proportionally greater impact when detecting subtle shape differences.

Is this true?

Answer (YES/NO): NO